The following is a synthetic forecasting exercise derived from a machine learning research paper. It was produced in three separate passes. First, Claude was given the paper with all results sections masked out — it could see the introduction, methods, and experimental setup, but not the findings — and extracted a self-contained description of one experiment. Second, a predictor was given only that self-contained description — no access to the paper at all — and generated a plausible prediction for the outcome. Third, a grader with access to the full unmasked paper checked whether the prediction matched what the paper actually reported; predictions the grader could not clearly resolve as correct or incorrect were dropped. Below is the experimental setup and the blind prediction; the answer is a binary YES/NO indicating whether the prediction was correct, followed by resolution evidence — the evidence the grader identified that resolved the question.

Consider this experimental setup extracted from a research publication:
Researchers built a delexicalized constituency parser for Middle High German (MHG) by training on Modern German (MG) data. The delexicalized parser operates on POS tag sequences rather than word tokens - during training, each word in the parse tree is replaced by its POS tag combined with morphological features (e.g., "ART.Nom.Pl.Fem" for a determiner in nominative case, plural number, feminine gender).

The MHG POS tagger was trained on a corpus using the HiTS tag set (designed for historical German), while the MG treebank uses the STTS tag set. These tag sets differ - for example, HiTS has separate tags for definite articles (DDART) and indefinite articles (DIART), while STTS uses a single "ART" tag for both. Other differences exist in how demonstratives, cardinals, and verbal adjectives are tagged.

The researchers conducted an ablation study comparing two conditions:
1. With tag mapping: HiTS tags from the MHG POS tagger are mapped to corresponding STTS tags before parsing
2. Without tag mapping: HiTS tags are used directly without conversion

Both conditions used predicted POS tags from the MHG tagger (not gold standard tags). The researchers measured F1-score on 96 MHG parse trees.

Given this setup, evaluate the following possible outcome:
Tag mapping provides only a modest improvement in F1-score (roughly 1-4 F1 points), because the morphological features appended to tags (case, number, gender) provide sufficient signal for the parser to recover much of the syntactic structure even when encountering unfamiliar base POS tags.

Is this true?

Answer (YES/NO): YES